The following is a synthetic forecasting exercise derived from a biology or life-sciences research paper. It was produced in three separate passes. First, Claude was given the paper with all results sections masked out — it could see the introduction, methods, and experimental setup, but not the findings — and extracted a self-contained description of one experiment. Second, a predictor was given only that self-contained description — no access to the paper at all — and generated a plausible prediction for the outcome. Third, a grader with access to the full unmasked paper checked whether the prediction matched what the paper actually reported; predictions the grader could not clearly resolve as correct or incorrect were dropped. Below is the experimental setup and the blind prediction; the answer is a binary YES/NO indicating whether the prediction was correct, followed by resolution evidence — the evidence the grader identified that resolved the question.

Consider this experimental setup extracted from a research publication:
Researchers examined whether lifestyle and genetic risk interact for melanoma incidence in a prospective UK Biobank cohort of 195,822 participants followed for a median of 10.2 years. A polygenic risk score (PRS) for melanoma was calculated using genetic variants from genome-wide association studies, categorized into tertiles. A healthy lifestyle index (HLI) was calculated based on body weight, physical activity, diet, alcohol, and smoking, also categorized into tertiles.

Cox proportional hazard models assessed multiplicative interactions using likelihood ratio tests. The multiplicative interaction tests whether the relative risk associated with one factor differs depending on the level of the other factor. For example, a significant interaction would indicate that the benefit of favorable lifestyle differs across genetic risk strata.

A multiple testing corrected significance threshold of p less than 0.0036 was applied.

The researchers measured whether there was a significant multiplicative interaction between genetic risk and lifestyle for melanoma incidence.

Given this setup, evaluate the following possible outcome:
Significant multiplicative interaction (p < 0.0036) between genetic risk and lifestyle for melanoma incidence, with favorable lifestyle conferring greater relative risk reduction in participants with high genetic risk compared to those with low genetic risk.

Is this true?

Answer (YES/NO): NO